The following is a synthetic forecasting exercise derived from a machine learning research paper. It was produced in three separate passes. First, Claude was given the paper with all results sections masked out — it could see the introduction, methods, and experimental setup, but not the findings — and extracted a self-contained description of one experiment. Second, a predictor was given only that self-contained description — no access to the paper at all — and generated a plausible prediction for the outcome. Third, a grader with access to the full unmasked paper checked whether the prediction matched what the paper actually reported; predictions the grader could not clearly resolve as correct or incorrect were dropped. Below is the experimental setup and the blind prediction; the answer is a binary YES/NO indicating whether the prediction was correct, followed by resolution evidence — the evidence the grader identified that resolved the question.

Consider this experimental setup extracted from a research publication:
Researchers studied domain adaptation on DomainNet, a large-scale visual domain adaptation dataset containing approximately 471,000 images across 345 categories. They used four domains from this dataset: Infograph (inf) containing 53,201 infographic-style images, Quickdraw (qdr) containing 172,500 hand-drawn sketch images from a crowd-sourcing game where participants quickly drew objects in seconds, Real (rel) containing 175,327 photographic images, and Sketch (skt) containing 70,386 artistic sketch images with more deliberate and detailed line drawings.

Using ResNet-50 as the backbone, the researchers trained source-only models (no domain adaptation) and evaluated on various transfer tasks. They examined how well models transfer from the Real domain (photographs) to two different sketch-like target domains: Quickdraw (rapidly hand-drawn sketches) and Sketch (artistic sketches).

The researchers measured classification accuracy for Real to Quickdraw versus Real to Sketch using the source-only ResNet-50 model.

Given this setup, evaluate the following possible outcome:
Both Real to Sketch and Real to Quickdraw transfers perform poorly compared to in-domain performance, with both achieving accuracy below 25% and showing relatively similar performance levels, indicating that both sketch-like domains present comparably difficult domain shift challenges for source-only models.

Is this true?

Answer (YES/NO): NO